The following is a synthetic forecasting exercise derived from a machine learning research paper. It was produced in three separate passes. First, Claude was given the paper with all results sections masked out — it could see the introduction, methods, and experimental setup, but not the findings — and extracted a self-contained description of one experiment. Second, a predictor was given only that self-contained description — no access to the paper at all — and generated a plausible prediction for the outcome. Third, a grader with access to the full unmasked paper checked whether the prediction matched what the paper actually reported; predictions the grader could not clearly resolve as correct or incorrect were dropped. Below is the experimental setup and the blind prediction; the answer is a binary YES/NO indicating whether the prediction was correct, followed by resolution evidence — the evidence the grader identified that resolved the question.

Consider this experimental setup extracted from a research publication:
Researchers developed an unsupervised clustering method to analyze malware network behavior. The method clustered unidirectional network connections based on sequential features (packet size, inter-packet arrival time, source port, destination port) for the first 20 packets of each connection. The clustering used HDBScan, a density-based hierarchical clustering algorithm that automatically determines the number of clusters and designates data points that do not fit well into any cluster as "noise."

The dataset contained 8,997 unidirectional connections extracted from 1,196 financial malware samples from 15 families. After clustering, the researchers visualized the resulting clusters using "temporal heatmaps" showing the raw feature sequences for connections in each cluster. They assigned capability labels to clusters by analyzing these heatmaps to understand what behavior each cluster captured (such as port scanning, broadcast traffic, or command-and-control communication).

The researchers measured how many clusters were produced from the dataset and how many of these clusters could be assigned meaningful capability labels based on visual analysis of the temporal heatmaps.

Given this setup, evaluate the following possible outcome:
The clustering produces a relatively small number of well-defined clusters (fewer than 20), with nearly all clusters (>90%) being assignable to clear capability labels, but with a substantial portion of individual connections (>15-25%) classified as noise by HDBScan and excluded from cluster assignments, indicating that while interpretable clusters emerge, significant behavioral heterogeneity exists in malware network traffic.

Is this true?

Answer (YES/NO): NO